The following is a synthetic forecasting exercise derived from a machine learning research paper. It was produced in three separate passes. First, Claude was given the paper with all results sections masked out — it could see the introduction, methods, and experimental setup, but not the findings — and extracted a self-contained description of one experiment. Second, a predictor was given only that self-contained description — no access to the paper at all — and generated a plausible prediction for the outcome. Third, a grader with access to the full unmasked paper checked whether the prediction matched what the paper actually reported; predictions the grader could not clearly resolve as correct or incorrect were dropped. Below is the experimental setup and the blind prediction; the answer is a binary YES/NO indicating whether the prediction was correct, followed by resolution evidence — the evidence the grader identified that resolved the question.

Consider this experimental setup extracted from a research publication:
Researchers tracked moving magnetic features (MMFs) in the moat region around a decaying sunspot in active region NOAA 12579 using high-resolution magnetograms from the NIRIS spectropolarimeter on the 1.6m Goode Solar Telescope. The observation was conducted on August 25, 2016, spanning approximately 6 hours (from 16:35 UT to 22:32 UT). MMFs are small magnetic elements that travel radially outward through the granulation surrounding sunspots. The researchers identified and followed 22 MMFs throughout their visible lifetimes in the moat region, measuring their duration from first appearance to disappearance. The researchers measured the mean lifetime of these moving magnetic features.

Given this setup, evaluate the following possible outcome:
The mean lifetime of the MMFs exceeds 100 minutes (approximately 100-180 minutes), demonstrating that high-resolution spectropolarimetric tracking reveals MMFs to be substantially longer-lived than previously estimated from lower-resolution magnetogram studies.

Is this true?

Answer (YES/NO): NO